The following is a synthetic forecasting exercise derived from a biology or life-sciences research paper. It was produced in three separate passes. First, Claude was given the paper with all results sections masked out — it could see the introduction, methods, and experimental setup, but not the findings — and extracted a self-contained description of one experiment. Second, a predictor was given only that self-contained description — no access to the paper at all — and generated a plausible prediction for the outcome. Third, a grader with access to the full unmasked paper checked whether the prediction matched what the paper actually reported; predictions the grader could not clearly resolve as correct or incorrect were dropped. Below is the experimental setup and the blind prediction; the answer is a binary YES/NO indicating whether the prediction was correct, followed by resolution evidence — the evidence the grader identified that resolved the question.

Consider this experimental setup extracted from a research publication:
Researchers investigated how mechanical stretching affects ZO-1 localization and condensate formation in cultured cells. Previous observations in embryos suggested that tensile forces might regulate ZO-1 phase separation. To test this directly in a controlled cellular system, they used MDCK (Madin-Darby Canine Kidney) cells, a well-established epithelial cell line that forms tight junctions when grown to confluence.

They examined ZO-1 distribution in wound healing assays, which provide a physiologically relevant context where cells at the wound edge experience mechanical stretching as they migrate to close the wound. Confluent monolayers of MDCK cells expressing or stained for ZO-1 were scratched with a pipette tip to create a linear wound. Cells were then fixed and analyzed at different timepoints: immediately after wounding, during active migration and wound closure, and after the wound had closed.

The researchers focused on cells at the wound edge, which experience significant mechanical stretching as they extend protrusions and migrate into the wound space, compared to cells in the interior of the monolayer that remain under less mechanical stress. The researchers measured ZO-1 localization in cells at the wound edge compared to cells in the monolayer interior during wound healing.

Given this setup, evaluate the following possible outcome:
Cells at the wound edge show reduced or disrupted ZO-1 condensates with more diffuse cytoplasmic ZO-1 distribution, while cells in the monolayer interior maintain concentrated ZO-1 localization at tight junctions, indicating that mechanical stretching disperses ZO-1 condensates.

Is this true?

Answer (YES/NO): NO